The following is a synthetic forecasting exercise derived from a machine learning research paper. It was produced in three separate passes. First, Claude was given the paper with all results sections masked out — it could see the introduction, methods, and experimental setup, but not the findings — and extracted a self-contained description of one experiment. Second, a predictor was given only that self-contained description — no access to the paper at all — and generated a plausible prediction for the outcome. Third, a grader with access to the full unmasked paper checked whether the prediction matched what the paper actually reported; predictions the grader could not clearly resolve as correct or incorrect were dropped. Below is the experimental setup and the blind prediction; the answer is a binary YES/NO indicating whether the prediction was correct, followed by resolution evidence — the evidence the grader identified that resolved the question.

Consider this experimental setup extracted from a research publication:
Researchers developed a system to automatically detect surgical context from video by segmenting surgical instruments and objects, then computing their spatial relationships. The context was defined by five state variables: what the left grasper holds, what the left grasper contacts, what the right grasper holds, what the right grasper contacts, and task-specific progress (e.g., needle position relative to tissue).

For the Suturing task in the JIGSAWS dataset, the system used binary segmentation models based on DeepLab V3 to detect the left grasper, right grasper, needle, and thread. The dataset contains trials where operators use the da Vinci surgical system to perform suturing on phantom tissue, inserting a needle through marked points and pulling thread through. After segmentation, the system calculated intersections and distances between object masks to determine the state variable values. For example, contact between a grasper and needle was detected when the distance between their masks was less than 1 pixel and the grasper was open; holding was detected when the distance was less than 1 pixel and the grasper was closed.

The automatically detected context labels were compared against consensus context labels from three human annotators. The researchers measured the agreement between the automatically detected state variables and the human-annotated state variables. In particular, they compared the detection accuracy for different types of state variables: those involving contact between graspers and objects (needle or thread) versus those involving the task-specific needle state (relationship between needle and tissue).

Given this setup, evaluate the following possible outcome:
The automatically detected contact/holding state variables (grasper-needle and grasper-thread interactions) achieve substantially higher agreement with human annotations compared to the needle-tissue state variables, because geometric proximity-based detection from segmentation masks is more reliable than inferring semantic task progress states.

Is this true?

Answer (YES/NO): YES